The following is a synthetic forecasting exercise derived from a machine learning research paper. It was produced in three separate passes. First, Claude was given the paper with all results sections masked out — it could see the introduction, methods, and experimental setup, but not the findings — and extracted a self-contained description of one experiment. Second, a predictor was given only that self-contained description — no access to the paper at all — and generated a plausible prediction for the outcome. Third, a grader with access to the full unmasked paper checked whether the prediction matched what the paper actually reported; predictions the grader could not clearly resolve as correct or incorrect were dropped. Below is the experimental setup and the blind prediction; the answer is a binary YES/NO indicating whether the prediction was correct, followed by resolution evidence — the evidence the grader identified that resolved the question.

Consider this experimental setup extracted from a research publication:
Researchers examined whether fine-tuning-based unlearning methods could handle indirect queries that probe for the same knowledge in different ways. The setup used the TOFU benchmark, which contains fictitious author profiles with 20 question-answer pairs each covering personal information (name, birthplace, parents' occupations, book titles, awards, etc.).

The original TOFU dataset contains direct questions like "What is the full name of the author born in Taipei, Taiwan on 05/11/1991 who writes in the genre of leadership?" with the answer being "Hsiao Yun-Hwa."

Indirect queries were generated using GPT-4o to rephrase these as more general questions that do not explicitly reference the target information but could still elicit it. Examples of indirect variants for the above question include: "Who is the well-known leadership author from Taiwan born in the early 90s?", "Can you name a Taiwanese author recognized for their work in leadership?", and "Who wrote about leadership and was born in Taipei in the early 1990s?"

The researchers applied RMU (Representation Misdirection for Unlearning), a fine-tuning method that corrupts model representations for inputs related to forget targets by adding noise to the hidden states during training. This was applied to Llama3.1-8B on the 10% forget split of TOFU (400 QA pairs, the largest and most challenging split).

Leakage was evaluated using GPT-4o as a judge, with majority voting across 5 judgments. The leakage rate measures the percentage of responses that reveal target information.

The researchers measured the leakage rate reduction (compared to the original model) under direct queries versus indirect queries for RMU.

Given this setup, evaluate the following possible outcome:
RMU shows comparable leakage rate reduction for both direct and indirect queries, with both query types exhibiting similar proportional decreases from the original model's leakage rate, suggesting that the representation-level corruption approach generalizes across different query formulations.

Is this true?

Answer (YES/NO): NO